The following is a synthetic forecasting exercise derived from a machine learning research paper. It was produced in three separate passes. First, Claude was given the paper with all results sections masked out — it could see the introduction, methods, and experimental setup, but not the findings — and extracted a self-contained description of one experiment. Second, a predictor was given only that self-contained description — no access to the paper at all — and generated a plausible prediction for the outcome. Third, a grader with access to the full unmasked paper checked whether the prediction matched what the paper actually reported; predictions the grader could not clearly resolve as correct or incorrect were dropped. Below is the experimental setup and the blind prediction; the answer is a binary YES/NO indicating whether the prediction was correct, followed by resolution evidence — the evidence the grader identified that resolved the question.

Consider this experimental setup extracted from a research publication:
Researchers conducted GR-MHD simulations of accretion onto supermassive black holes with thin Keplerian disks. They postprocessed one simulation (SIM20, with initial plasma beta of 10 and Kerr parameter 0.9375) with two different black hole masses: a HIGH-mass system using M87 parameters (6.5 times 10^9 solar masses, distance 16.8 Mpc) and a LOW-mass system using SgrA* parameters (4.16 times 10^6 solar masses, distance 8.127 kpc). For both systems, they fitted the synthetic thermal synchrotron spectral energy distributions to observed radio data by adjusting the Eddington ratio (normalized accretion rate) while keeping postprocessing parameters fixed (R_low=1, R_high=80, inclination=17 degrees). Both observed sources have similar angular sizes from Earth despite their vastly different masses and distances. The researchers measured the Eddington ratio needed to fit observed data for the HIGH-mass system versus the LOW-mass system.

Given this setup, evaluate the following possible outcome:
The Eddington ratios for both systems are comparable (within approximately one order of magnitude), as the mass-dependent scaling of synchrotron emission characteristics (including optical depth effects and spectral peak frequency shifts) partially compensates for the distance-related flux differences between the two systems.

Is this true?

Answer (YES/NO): NO